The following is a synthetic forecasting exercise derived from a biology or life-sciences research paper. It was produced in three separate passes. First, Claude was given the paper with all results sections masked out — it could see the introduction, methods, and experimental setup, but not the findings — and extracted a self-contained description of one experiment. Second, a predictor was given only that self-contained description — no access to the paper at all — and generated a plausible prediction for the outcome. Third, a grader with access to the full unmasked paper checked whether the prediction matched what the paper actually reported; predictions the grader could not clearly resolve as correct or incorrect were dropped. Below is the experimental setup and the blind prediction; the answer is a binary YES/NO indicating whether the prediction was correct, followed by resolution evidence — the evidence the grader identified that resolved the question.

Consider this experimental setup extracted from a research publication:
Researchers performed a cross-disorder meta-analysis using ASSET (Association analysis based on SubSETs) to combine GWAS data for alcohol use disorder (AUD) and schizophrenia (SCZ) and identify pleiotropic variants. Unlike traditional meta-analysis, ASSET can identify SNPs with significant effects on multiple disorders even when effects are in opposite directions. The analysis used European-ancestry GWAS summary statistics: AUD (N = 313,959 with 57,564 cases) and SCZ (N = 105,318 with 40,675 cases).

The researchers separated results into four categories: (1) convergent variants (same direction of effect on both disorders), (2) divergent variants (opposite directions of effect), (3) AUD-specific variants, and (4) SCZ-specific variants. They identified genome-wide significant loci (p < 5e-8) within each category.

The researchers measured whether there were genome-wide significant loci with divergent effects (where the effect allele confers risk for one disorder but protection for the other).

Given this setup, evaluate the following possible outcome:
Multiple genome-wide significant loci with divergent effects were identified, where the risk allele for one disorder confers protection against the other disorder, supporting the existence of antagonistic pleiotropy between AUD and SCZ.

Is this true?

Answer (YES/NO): YES